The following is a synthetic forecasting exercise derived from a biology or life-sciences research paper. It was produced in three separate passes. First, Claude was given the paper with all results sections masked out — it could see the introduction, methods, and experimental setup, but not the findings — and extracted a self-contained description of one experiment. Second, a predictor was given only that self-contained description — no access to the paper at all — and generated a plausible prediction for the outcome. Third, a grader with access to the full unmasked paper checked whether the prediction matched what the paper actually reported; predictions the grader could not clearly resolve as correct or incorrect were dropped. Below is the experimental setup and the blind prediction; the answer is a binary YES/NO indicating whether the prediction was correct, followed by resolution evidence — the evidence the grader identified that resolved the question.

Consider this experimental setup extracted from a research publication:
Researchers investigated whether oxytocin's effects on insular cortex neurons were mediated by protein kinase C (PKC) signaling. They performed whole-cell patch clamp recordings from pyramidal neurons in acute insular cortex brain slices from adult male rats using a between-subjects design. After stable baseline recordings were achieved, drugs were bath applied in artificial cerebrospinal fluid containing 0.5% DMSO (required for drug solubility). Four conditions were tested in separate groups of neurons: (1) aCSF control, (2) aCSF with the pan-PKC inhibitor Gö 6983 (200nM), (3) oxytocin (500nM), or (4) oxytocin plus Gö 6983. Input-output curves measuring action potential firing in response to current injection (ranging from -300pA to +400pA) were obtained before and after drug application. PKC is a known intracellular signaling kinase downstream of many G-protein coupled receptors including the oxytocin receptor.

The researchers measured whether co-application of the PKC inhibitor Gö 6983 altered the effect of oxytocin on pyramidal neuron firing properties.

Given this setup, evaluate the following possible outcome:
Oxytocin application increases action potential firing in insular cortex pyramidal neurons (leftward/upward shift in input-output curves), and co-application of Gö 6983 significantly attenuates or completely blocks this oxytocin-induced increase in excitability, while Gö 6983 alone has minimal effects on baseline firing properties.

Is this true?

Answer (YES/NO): NO